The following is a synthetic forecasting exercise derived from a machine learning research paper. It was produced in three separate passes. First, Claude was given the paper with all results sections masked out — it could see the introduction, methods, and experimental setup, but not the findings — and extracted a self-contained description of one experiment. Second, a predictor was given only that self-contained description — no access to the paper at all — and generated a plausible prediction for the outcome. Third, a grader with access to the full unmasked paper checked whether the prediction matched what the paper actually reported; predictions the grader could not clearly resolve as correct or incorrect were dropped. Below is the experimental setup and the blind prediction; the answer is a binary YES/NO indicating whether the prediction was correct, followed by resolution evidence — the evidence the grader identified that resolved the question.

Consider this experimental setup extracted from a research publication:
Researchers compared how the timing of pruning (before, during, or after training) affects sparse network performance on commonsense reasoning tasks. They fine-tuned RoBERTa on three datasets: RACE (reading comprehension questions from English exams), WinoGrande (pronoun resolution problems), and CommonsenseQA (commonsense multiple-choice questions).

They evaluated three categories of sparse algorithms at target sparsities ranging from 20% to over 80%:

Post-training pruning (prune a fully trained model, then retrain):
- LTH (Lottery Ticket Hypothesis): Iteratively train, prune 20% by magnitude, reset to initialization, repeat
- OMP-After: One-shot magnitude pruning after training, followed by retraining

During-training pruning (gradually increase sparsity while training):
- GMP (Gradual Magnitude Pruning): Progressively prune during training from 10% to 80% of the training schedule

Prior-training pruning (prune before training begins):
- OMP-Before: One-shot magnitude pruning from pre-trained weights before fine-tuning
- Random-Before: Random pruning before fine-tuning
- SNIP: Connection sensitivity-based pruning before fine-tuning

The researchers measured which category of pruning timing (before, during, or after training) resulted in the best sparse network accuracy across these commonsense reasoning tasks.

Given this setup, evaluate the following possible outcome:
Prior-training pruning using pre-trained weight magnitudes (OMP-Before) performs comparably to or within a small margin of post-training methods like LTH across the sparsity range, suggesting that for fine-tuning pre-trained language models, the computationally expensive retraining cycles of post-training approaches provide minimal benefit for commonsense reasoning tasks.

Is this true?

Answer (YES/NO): NO